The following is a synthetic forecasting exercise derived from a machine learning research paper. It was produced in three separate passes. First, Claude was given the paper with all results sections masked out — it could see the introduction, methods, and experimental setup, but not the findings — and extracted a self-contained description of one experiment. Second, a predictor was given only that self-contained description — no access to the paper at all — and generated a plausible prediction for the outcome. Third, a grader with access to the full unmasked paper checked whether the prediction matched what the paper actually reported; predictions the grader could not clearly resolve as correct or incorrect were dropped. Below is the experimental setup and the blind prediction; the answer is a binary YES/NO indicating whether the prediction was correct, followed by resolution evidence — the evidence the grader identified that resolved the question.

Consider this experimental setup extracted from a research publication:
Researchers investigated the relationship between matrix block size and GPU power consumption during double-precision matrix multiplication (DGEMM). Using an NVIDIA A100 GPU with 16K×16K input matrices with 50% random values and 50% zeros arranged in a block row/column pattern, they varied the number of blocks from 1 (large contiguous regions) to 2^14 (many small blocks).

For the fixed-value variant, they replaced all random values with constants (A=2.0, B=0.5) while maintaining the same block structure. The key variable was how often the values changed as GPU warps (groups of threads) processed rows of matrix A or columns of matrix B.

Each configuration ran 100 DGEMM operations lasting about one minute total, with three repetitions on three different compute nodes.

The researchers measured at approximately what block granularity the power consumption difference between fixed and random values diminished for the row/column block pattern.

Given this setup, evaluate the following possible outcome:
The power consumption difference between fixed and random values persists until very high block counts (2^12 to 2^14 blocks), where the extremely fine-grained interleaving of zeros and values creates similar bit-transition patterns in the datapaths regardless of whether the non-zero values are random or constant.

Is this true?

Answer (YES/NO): NO